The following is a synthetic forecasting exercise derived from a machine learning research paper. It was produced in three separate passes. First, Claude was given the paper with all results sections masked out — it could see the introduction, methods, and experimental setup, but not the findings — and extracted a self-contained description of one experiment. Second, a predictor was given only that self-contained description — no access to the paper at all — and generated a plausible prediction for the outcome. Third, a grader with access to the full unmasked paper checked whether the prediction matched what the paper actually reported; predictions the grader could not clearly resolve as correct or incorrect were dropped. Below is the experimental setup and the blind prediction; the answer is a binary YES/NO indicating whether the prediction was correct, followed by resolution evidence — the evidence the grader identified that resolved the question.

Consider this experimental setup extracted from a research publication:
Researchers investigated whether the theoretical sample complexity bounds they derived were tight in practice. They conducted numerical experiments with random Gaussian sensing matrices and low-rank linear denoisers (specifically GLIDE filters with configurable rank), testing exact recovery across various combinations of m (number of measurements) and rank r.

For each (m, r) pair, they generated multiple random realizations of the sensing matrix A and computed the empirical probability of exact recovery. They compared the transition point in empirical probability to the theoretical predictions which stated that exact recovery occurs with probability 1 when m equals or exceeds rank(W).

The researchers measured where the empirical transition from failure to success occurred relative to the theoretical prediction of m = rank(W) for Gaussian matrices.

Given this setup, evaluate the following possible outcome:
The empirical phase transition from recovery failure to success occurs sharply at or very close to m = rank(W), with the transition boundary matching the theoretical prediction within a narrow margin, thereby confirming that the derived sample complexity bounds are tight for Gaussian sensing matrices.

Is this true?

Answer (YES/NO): YES